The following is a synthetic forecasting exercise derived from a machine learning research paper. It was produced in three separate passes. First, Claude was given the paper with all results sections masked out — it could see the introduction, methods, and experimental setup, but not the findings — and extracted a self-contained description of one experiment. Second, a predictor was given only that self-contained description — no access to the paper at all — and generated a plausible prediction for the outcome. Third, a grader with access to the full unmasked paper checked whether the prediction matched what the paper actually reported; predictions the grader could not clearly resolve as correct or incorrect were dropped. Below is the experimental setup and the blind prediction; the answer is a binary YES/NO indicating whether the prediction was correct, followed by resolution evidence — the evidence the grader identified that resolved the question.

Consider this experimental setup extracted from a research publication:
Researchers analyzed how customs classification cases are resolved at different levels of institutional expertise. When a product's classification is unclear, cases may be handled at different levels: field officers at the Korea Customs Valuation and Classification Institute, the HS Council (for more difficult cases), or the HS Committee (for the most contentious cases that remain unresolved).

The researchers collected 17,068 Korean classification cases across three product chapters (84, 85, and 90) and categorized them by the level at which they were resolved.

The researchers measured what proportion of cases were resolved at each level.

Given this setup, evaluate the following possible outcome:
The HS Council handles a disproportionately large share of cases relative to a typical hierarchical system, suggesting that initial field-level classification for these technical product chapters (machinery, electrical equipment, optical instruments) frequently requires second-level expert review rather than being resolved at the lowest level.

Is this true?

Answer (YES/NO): NO